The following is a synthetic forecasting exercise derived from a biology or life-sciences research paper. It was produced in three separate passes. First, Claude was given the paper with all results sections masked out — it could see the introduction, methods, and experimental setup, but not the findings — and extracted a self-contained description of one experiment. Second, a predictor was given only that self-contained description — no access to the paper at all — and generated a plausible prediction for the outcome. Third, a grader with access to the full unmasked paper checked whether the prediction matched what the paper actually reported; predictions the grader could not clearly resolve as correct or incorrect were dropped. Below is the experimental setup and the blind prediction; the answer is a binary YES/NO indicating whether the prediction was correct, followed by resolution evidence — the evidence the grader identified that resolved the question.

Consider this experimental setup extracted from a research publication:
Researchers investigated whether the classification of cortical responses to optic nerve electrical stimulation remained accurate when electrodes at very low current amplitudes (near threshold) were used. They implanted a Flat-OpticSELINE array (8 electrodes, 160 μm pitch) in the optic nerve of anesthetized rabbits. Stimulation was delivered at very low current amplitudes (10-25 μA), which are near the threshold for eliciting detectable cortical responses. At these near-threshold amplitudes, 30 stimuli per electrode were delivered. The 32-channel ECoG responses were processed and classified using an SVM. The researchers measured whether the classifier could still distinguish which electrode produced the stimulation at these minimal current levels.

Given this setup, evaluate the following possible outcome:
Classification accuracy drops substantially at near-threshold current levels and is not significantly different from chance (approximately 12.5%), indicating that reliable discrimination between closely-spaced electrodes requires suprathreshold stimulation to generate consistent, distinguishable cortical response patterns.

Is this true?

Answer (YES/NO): NO